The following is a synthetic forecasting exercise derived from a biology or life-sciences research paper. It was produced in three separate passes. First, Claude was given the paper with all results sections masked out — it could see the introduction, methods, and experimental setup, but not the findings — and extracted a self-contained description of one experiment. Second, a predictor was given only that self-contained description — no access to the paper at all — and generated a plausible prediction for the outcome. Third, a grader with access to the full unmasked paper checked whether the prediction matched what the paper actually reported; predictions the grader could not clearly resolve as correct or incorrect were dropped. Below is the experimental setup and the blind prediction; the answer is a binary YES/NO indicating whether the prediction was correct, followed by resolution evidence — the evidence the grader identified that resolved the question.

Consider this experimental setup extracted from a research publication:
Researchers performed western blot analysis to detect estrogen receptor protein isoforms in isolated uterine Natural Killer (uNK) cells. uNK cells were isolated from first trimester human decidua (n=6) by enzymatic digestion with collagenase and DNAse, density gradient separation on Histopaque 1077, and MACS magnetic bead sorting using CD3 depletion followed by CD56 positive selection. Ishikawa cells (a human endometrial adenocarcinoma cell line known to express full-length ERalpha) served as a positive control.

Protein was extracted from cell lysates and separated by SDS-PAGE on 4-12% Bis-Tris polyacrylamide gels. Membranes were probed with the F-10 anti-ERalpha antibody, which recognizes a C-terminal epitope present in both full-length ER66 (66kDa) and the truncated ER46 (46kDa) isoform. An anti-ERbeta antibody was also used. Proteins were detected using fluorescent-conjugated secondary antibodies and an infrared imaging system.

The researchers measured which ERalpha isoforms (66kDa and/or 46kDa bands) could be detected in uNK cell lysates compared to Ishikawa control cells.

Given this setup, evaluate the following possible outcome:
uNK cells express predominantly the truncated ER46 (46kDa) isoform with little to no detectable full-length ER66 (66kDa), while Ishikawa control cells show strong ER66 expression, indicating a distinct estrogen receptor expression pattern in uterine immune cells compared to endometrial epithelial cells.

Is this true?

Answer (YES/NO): YES